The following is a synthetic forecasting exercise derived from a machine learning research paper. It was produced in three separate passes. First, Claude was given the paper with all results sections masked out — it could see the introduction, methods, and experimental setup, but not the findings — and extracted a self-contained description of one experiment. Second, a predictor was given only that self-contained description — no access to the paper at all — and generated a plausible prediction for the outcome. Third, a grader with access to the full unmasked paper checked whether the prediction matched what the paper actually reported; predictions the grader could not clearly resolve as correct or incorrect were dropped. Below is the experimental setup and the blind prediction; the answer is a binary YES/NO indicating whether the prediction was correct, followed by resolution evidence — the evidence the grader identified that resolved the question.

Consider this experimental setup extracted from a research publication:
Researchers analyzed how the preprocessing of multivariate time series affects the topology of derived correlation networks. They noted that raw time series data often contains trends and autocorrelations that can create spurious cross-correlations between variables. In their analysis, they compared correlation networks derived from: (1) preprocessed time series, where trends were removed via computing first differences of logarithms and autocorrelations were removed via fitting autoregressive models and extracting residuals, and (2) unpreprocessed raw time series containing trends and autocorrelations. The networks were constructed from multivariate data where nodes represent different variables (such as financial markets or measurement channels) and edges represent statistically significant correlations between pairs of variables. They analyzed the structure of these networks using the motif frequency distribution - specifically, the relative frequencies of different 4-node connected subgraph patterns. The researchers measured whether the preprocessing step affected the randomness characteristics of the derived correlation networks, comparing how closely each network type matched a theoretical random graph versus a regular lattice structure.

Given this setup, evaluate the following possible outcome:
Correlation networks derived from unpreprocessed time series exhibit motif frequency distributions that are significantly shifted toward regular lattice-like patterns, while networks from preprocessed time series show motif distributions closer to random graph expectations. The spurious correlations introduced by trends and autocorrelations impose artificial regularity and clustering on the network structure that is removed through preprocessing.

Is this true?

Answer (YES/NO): NO